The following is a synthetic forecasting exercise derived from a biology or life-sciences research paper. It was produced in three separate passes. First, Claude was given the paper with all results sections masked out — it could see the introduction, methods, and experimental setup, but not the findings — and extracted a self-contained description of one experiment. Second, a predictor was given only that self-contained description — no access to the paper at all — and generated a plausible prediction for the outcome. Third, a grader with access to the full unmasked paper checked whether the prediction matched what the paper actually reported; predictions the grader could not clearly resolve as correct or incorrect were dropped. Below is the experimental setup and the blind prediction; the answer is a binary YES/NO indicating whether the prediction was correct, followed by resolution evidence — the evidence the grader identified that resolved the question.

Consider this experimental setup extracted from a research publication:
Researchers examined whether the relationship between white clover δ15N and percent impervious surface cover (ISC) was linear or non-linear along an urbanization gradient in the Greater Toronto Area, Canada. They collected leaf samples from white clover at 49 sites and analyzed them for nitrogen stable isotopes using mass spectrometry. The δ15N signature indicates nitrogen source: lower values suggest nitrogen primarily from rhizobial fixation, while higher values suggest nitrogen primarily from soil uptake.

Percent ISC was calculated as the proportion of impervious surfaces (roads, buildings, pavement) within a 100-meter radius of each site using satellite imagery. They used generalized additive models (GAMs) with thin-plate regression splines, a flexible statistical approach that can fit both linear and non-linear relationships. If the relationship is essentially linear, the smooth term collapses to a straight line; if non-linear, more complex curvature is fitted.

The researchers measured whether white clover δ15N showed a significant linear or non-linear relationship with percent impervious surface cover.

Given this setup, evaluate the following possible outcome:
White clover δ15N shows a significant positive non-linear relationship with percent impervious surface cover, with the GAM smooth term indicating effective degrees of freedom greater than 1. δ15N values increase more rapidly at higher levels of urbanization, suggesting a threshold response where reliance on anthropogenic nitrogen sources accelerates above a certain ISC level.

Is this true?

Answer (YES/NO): NO